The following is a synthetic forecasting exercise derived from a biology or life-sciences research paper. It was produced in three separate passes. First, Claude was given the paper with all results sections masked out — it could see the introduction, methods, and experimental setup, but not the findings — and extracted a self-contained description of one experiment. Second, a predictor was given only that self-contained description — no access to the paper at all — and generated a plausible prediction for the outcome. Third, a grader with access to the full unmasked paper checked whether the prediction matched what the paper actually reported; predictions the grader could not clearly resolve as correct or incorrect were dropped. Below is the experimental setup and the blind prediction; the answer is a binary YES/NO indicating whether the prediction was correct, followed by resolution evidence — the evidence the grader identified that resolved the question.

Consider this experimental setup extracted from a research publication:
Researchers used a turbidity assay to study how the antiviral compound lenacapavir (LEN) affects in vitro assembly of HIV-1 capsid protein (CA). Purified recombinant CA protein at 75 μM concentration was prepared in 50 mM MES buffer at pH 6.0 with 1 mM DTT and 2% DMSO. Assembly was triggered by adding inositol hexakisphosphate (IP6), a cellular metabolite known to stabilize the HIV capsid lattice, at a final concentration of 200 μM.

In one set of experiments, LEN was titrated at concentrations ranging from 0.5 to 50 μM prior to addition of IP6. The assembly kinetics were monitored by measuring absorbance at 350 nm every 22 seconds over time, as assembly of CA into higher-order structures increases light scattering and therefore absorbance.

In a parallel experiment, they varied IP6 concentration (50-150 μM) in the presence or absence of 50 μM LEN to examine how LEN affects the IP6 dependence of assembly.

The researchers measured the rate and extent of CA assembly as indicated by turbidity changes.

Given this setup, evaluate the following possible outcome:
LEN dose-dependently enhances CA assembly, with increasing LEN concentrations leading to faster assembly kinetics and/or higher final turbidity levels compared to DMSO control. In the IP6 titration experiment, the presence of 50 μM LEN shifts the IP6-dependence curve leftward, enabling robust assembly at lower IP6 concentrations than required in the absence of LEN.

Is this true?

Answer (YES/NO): YES